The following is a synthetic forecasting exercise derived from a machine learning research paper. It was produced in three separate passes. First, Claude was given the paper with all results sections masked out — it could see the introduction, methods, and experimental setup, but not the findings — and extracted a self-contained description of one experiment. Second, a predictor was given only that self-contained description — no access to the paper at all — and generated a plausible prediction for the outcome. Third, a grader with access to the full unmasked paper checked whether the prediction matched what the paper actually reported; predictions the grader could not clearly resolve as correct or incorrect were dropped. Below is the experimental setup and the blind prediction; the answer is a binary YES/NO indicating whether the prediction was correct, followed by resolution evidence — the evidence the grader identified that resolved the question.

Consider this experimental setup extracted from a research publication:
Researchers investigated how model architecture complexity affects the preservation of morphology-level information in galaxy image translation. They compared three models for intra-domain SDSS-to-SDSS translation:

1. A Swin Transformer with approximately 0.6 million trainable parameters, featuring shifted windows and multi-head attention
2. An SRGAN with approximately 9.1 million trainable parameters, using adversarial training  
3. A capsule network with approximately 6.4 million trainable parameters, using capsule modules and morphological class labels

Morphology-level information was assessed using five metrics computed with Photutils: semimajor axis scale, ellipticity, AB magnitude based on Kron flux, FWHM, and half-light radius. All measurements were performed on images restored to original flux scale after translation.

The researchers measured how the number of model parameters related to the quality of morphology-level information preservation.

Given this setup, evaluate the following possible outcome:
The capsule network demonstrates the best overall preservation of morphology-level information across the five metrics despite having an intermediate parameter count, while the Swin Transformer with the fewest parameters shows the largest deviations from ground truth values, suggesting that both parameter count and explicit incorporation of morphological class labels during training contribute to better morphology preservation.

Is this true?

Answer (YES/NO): NO